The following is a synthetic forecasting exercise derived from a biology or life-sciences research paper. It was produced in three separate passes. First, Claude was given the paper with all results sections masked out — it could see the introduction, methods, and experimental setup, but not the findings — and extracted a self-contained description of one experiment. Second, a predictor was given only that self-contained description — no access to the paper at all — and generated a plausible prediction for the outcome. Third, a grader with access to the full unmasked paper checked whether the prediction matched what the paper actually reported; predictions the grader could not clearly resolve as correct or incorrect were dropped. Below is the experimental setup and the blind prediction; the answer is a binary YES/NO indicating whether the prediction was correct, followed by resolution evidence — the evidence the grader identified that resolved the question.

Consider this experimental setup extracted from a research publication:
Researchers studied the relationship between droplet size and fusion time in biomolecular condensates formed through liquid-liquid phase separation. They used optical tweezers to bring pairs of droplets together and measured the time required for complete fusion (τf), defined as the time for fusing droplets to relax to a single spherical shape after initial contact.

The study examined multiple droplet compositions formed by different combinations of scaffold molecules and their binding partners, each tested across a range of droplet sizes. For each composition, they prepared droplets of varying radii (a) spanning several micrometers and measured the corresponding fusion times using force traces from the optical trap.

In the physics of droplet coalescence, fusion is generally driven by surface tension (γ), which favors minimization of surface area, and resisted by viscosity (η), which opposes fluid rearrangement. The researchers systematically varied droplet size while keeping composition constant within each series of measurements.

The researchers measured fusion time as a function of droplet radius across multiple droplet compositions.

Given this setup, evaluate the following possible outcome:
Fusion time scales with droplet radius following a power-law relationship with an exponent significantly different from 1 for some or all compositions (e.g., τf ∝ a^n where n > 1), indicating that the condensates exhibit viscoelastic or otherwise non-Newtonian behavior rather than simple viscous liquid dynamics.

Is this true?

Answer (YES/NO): NO